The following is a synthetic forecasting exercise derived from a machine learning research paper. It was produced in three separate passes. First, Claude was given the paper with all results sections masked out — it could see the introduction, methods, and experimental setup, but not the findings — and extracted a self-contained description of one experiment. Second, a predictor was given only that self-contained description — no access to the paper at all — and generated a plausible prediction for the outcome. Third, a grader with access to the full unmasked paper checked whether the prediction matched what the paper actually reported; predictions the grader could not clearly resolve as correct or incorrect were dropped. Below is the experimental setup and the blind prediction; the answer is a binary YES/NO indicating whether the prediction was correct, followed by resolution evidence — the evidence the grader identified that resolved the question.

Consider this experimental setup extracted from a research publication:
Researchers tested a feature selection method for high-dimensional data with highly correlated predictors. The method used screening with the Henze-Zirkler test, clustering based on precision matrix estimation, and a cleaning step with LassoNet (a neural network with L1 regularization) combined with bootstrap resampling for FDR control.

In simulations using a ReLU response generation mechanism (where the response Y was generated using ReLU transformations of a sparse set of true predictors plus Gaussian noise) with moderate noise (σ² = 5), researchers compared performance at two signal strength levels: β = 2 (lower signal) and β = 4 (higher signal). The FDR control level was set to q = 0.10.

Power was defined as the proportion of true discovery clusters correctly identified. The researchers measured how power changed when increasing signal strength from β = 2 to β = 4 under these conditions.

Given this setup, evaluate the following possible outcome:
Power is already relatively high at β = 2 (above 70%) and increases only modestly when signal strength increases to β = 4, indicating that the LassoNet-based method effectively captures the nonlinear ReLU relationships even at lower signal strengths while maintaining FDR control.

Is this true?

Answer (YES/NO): YES